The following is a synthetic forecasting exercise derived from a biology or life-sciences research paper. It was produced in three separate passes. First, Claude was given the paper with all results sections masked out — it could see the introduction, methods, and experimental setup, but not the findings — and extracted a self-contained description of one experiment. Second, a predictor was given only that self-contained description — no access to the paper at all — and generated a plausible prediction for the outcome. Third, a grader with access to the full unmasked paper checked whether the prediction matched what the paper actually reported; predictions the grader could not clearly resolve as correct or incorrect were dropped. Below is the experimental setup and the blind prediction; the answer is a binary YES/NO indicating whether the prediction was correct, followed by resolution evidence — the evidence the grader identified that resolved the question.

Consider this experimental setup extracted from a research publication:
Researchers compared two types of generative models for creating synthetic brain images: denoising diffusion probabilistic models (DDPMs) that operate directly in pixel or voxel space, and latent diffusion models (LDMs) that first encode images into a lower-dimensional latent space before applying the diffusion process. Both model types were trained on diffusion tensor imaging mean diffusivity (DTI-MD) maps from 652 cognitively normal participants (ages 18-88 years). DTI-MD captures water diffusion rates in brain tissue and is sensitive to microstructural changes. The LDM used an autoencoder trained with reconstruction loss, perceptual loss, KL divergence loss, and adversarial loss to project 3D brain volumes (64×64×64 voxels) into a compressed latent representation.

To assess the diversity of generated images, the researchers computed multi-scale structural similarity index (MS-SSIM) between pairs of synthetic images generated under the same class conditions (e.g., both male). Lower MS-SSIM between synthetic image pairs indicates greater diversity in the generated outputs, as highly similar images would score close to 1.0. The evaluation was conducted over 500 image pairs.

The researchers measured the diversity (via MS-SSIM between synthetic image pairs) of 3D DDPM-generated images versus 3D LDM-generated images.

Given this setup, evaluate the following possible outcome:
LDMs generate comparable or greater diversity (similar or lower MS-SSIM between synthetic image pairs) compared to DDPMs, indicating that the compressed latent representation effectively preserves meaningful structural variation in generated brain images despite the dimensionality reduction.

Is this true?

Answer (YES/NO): NO